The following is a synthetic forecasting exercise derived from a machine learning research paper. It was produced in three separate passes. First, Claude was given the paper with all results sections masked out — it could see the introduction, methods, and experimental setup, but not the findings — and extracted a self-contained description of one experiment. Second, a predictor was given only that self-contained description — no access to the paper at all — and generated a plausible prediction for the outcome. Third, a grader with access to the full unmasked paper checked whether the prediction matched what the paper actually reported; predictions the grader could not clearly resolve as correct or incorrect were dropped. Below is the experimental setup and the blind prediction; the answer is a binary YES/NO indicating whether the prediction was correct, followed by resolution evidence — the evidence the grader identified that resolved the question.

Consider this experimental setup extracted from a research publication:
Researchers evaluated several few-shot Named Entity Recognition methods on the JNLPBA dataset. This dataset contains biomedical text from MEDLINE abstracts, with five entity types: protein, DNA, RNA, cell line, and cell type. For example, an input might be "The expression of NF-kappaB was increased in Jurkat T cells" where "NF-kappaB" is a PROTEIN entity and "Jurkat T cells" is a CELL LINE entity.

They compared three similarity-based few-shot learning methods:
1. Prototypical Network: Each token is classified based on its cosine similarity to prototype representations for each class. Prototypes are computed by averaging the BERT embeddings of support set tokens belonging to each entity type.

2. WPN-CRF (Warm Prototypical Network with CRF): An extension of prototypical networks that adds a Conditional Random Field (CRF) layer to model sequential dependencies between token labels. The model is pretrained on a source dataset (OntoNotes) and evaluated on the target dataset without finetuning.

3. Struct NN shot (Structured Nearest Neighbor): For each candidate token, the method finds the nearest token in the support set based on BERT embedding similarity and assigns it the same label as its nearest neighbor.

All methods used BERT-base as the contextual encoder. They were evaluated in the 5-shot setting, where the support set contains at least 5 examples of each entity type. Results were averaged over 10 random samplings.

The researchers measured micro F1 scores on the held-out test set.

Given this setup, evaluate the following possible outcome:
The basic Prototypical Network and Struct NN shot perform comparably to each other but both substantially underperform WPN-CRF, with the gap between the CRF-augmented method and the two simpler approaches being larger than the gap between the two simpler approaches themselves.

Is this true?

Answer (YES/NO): NO